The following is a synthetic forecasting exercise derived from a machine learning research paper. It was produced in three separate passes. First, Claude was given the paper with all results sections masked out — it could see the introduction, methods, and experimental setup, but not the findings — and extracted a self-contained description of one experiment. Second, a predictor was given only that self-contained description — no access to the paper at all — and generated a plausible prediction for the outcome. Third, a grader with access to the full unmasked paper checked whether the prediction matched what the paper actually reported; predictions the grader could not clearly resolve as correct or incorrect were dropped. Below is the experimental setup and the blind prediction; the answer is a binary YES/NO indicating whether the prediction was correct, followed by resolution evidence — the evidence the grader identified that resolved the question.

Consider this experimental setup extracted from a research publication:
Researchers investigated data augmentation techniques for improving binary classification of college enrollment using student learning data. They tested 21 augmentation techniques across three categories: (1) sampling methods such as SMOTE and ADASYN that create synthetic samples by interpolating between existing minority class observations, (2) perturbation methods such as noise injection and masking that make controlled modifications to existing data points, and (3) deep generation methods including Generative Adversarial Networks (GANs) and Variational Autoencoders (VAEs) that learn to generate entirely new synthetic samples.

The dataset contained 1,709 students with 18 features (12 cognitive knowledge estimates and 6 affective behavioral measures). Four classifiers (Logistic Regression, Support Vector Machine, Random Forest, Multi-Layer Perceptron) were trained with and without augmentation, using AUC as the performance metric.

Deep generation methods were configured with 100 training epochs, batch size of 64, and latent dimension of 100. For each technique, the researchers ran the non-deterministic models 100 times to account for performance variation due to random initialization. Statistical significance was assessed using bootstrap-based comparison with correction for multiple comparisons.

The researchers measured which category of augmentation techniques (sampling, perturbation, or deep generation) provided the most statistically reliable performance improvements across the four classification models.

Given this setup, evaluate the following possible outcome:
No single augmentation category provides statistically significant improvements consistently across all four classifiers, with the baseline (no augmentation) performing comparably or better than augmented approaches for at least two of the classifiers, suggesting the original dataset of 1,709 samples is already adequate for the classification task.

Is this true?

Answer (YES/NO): NO